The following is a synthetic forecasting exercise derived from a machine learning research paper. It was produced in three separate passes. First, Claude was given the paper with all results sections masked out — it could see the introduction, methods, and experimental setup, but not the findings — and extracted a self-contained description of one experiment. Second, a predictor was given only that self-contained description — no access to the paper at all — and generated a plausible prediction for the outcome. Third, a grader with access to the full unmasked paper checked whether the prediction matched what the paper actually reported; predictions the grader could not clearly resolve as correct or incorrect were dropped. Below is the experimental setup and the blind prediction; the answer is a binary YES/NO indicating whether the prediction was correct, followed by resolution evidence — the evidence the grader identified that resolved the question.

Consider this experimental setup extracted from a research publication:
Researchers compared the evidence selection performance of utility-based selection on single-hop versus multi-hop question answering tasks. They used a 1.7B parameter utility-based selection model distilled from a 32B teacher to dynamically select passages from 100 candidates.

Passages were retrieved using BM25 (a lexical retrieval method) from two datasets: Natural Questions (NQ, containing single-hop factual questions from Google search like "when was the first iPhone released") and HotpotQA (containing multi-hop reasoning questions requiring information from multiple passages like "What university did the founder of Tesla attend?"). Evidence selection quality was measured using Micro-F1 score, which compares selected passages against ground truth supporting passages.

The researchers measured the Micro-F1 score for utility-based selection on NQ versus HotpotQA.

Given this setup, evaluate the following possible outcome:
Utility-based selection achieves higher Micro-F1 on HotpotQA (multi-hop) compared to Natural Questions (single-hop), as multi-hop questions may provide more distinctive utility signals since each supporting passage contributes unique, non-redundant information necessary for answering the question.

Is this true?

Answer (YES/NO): YES